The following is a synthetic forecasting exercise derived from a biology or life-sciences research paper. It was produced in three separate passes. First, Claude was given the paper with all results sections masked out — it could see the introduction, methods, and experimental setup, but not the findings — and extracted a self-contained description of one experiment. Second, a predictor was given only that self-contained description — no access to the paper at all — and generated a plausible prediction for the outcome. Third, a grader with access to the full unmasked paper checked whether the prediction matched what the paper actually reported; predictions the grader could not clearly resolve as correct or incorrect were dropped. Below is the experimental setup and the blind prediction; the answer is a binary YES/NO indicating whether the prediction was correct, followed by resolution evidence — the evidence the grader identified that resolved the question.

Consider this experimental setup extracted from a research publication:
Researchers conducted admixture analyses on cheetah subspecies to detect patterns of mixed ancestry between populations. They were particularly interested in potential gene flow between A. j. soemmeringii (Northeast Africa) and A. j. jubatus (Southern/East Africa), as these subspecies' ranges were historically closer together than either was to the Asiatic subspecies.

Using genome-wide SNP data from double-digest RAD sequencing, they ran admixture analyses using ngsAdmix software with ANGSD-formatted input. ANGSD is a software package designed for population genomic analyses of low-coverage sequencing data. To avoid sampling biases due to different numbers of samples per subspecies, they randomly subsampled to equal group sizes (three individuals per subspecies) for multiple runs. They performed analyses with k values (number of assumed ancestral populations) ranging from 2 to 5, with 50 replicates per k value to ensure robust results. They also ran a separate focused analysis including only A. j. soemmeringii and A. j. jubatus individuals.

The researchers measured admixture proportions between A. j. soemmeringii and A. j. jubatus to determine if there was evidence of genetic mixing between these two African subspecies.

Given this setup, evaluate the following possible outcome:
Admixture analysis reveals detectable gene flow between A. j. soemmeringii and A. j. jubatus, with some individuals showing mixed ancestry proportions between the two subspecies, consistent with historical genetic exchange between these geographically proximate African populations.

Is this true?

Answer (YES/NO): NO